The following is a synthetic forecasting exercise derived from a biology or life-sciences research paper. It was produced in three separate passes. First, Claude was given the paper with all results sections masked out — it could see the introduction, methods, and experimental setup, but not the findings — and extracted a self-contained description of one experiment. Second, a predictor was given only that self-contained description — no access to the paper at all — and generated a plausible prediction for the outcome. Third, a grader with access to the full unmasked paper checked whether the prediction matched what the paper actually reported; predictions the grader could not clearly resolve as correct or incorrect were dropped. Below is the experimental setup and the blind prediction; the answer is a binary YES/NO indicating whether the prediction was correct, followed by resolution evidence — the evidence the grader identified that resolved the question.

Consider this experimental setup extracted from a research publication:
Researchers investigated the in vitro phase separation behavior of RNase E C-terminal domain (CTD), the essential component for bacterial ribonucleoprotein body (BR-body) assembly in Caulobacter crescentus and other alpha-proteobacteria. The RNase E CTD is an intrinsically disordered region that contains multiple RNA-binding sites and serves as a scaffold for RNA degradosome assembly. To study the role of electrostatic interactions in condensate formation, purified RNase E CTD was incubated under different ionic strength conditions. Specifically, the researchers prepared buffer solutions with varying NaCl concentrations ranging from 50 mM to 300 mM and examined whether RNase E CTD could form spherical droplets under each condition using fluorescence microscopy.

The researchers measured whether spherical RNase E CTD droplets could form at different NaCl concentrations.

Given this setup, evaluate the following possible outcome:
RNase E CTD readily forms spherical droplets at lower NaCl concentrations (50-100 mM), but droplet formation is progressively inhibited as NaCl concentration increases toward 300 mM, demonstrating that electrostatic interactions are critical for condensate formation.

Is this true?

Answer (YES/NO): YES